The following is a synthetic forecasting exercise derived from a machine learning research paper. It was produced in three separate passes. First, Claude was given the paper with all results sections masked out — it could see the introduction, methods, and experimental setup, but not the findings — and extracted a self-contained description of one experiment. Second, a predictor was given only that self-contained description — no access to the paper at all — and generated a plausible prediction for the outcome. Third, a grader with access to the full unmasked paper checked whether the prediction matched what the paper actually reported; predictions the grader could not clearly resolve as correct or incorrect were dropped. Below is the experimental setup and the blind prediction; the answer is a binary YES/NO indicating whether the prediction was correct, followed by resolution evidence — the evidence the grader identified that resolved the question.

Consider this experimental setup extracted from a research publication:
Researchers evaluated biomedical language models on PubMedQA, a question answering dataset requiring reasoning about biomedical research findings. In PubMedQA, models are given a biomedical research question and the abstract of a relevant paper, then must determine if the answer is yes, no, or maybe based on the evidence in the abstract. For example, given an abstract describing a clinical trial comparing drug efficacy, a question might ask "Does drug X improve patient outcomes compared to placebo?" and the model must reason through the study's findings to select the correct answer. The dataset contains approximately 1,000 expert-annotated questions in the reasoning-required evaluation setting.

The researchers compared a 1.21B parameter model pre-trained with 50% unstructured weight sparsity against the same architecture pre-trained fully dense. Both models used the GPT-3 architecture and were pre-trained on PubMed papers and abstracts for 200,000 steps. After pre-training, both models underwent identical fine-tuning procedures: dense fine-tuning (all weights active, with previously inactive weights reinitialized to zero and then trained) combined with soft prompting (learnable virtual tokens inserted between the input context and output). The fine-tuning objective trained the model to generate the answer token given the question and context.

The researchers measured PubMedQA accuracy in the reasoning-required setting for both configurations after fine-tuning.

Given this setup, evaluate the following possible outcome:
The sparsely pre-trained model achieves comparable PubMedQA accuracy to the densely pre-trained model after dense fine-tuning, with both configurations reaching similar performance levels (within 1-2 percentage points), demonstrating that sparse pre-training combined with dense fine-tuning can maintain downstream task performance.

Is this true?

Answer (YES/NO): YES